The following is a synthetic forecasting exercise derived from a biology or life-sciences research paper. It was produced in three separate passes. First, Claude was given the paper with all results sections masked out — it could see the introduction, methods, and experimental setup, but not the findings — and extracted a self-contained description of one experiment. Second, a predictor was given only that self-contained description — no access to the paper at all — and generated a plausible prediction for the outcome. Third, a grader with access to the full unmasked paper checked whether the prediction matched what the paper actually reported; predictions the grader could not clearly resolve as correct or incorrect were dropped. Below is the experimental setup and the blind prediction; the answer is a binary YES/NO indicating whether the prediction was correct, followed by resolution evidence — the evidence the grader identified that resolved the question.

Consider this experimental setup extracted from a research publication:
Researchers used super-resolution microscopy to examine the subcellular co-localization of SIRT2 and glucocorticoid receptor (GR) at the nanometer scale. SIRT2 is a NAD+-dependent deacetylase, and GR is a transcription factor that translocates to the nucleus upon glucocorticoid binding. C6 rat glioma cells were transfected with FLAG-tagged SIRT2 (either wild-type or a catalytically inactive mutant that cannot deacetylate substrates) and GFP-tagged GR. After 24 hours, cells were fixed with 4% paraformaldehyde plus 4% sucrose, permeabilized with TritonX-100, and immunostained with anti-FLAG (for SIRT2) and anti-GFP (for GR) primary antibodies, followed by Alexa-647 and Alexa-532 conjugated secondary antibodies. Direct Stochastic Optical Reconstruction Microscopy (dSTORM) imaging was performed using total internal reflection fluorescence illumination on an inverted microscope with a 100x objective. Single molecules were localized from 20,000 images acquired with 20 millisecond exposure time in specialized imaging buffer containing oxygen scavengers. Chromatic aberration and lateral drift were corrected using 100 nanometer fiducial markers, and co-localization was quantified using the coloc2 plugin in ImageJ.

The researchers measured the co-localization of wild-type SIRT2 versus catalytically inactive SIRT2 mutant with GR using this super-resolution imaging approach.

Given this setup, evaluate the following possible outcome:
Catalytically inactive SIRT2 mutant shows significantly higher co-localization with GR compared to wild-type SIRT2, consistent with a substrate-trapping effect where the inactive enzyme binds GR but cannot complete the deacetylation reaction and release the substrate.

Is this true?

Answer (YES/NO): NO